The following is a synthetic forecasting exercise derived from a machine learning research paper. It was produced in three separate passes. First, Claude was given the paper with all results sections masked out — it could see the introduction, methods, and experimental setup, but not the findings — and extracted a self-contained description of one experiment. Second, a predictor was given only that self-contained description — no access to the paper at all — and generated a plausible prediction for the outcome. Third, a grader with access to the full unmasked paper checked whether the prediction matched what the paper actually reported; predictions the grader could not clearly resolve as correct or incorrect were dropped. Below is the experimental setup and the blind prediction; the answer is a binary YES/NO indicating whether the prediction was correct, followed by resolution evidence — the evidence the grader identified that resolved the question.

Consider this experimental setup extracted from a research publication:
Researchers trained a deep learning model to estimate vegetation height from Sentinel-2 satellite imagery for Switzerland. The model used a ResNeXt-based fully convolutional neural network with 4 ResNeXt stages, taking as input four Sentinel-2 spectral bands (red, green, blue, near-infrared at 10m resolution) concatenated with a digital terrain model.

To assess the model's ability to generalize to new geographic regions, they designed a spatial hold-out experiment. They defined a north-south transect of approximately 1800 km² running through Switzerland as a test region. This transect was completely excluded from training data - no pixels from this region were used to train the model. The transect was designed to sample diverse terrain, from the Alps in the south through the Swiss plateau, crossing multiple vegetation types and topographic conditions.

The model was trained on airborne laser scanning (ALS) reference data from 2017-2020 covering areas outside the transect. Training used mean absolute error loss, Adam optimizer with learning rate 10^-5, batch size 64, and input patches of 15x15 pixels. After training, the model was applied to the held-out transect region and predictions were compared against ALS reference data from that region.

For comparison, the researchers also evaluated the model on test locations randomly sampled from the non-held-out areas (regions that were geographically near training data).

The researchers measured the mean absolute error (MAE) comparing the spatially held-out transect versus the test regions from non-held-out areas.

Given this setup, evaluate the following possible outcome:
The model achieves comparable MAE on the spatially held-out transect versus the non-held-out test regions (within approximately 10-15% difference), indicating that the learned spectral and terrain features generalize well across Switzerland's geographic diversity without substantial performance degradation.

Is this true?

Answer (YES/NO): YES